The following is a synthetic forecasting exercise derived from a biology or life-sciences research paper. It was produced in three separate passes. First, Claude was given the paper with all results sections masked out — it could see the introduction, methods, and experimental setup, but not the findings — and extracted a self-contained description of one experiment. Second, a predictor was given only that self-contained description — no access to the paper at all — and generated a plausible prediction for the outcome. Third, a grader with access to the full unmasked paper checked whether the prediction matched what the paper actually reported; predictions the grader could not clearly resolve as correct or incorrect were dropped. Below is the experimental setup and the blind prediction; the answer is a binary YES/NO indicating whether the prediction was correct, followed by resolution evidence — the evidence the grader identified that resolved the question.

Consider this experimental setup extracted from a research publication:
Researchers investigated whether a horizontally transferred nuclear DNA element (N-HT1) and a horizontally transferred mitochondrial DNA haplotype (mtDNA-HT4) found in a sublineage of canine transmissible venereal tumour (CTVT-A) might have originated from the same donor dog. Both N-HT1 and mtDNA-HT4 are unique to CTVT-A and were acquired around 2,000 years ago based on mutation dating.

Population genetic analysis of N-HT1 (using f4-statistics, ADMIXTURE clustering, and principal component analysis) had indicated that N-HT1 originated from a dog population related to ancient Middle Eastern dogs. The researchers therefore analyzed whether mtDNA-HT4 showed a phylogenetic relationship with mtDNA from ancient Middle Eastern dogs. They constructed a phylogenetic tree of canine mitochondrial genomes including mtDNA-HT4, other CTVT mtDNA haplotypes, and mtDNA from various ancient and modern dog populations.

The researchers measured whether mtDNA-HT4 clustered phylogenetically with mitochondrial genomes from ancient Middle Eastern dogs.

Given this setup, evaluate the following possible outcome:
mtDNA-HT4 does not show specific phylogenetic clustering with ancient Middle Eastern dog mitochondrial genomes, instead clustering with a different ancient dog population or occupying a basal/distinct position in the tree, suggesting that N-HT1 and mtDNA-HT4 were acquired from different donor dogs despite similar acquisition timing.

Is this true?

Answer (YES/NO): NO